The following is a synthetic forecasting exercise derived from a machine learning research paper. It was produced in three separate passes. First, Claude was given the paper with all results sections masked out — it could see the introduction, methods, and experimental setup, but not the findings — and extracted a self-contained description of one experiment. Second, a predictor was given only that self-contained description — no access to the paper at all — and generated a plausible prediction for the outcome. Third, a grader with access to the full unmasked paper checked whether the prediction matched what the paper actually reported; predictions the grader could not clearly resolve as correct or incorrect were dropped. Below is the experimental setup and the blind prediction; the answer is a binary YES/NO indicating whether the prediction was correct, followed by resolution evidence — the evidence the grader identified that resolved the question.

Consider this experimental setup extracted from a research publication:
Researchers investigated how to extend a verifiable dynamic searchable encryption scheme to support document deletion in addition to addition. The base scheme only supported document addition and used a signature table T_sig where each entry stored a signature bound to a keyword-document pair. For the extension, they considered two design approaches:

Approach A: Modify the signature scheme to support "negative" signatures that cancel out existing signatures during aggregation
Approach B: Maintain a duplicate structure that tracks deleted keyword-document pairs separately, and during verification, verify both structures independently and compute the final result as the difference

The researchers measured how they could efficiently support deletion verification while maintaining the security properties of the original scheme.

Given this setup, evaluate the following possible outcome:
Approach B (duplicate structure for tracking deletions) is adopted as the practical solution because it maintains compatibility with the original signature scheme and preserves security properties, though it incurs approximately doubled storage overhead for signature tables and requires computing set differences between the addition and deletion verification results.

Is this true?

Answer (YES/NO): YES